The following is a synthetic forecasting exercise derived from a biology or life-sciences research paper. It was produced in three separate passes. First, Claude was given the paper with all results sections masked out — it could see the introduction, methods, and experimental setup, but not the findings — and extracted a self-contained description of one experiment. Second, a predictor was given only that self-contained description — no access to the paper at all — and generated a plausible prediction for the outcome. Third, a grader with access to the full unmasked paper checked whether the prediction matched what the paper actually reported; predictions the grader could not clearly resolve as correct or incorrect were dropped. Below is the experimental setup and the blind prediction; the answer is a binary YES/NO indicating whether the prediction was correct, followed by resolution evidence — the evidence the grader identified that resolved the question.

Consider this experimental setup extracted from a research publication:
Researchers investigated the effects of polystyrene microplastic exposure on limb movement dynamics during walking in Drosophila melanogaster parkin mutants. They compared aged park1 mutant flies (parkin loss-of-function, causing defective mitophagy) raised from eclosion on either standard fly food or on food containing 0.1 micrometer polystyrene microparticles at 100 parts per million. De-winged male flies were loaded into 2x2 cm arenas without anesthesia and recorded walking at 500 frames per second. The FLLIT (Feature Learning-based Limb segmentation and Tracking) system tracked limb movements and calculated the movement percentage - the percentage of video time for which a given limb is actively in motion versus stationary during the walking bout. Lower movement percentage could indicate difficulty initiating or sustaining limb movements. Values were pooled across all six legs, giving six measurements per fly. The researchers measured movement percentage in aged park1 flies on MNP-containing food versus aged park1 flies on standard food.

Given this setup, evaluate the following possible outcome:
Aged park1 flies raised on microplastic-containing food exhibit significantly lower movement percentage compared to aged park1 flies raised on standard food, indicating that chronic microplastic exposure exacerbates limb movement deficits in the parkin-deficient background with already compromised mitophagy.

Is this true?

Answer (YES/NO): NO